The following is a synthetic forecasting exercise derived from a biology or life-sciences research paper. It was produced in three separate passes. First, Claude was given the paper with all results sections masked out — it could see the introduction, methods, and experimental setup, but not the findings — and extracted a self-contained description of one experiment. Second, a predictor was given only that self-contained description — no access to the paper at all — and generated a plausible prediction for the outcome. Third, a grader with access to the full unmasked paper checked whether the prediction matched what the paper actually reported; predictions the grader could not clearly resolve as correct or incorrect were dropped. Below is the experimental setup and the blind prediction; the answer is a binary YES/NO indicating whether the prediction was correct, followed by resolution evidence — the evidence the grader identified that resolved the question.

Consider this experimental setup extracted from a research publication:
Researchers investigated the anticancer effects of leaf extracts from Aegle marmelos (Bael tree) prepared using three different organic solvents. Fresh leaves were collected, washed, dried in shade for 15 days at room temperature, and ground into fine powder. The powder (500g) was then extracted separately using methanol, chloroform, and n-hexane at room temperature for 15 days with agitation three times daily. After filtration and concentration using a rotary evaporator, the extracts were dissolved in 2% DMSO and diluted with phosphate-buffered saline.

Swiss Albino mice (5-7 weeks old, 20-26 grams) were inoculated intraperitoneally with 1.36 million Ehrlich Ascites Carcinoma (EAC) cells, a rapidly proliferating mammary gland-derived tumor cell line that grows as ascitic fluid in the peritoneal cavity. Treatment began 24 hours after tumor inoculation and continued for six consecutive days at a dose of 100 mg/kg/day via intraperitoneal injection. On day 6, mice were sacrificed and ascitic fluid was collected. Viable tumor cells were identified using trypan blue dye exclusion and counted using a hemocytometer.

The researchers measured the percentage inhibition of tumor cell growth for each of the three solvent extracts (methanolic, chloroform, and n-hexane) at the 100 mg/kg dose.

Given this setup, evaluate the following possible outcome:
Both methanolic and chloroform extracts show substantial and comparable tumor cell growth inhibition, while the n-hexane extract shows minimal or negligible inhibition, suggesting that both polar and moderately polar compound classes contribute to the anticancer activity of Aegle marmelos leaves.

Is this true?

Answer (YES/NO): NO